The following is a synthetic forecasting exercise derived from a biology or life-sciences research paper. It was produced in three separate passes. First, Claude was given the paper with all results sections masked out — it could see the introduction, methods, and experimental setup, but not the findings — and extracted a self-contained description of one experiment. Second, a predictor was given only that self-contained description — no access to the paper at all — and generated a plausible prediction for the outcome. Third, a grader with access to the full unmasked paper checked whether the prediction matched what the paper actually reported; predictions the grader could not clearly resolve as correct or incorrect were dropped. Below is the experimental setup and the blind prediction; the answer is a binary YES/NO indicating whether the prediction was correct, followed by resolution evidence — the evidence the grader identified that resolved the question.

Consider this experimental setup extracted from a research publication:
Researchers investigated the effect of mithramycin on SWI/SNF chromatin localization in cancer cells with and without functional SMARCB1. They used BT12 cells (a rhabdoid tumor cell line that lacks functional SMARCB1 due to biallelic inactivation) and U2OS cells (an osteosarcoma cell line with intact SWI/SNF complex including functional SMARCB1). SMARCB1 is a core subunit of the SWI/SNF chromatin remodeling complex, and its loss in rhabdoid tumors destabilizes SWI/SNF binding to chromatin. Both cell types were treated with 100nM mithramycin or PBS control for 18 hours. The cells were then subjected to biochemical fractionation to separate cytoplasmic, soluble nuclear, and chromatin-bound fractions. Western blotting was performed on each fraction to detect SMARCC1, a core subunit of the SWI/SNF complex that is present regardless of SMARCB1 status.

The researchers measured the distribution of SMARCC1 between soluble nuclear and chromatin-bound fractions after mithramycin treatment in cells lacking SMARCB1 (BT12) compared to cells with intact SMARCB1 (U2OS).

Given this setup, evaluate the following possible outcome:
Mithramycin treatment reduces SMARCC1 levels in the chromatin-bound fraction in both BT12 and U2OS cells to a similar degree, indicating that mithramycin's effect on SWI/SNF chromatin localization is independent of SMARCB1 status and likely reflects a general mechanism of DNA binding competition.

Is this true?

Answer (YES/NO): NO